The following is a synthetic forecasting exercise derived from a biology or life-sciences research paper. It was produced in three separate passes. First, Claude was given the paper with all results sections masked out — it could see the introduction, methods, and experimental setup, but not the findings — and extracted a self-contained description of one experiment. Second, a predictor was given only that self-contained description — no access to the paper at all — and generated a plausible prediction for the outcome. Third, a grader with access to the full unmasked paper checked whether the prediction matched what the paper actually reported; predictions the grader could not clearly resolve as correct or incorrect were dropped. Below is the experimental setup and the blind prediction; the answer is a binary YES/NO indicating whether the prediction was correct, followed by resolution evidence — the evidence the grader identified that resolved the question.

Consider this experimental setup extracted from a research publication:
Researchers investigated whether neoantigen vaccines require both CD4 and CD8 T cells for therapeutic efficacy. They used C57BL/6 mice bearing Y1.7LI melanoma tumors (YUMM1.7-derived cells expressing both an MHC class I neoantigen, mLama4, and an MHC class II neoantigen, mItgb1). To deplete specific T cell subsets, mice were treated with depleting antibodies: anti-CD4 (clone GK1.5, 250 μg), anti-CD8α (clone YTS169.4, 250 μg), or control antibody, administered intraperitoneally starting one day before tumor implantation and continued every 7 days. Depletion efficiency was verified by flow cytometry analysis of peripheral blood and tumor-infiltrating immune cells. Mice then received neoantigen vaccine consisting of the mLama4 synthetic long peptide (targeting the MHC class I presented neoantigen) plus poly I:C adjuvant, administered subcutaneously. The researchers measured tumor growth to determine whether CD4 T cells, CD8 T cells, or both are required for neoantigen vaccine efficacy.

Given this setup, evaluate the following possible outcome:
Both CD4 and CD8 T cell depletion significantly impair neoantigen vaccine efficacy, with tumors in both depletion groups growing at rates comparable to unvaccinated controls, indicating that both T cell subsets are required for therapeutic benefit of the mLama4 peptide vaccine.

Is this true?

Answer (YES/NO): YES